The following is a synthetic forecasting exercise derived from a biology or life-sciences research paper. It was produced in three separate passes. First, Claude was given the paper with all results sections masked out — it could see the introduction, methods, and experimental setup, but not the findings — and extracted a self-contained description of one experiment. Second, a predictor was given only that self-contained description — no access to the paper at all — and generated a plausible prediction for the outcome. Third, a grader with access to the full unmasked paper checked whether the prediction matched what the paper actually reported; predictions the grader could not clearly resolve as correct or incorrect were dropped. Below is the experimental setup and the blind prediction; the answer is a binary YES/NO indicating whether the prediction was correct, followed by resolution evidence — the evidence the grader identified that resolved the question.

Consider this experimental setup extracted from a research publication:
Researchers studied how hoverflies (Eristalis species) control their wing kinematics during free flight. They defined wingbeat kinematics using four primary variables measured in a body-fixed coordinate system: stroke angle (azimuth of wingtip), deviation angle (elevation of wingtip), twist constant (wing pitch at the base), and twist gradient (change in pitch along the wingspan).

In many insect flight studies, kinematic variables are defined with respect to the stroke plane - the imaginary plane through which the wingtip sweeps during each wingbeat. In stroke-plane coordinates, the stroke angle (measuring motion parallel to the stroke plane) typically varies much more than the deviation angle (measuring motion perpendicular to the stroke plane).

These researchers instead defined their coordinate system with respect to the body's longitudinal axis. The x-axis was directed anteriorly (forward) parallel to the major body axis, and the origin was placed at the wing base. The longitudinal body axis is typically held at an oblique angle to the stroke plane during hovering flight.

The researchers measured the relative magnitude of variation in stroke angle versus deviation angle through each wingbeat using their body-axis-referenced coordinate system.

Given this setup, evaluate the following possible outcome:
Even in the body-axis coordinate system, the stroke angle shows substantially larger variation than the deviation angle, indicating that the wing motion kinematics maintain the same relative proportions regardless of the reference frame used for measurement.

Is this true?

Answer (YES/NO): NO